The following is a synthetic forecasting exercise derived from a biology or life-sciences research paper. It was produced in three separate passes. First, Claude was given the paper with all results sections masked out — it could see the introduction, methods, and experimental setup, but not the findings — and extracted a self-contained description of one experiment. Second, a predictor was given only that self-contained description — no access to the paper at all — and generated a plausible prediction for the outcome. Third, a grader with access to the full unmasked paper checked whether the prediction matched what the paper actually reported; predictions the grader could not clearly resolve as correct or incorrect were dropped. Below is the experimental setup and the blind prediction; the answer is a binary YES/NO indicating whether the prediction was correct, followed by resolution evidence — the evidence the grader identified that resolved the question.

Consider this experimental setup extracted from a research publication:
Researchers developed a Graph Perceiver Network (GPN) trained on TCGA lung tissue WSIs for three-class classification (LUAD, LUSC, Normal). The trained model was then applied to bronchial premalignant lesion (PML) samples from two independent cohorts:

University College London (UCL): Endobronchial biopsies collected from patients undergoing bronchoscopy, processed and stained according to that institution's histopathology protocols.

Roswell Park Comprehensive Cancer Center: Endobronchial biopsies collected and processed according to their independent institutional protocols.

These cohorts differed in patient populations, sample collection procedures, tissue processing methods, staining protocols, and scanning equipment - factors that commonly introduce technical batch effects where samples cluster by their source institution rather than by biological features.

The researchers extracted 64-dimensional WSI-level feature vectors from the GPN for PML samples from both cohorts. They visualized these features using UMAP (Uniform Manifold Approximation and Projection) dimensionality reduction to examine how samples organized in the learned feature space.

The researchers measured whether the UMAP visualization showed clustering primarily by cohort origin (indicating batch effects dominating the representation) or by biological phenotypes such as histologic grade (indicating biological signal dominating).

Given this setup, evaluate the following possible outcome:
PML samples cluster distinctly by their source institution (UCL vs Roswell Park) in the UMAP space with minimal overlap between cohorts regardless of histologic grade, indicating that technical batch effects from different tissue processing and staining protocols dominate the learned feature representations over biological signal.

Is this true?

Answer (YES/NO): NO